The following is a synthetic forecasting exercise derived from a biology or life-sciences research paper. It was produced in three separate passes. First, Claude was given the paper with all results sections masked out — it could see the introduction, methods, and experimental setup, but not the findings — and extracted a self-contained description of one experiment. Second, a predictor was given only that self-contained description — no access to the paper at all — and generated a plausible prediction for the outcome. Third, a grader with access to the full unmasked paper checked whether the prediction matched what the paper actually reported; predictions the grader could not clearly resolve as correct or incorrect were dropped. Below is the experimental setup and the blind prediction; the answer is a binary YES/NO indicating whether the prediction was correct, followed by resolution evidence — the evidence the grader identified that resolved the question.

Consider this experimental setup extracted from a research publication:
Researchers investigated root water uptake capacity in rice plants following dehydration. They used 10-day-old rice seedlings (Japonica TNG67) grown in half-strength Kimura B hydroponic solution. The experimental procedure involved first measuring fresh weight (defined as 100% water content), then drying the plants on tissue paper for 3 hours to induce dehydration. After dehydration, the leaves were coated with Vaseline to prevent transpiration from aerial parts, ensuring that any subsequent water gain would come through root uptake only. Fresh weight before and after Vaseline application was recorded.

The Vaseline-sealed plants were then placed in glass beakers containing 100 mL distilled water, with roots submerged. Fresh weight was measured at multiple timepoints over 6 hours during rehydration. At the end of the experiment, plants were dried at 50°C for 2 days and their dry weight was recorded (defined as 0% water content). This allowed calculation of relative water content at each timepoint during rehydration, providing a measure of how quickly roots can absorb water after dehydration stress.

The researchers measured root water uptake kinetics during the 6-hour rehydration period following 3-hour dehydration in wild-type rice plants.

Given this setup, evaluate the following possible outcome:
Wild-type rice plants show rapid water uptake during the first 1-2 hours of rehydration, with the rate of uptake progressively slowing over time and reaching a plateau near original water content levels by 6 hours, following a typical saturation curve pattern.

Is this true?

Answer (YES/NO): NO